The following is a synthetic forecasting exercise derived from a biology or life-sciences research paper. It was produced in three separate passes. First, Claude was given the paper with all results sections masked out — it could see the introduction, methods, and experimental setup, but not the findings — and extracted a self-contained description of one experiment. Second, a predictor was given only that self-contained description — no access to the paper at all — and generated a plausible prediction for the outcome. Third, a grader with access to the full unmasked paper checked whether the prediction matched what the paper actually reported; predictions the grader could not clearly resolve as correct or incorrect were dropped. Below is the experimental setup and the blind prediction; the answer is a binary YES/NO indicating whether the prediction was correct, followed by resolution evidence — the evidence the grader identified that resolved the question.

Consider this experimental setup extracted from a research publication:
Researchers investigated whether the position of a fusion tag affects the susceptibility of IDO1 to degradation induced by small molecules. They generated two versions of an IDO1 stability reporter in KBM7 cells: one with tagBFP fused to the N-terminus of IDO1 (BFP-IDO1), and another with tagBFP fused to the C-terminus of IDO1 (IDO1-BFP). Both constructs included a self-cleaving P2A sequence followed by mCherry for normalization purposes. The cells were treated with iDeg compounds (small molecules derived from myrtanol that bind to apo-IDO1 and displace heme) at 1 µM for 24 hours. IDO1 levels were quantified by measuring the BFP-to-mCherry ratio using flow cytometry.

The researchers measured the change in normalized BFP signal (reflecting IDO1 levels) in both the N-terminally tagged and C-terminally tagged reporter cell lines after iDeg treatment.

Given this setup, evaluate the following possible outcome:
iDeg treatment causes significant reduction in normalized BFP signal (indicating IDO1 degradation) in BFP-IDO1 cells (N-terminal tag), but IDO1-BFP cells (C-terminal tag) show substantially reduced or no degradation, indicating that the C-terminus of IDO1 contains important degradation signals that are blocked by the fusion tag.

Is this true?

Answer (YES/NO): YES